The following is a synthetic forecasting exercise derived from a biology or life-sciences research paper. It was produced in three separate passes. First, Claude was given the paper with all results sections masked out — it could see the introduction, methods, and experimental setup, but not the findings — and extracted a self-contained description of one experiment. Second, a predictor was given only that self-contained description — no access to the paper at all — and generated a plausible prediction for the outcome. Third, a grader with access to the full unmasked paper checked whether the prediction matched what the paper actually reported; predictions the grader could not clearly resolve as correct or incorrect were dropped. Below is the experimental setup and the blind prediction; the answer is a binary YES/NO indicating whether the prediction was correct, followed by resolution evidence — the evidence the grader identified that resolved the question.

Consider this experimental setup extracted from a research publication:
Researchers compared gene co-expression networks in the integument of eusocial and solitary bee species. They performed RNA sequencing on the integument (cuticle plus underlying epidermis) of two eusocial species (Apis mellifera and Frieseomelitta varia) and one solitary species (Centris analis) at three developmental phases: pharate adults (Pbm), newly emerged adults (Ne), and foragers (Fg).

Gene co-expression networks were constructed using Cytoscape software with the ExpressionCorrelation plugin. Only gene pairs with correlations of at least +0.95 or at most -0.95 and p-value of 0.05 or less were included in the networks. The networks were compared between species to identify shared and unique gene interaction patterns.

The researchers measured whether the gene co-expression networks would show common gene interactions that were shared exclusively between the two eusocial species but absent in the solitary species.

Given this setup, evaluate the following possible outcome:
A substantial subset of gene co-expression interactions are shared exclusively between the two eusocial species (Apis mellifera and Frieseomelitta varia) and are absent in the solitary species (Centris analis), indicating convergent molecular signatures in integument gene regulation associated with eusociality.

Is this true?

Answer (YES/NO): YES